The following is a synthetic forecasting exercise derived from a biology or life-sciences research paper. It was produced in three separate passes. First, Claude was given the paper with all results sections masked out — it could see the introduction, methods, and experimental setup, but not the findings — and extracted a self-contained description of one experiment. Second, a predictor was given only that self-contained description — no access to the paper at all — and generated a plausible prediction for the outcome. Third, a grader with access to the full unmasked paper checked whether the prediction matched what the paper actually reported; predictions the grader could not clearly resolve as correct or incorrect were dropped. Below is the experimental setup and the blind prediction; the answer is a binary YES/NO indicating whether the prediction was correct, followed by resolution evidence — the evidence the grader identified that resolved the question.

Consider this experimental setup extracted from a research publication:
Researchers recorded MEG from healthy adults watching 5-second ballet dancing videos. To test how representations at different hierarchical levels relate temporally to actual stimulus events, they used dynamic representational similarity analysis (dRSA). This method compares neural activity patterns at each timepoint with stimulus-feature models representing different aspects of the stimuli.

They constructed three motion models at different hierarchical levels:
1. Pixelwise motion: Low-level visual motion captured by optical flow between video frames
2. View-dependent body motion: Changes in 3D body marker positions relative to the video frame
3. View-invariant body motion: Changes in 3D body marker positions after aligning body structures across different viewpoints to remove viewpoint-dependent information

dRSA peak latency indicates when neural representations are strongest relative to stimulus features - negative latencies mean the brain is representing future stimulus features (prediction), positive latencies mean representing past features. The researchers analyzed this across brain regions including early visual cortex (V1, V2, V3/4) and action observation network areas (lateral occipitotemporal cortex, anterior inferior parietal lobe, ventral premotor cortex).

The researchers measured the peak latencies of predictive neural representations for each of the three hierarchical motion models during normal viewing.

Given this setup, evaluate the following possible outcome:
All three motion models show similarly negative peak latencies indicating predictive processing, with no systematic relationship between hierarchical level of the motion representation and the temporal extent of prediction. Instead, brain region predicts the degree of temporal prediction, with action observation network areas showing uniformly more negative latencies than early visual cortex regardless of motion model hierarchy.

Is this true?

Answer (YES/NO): NO